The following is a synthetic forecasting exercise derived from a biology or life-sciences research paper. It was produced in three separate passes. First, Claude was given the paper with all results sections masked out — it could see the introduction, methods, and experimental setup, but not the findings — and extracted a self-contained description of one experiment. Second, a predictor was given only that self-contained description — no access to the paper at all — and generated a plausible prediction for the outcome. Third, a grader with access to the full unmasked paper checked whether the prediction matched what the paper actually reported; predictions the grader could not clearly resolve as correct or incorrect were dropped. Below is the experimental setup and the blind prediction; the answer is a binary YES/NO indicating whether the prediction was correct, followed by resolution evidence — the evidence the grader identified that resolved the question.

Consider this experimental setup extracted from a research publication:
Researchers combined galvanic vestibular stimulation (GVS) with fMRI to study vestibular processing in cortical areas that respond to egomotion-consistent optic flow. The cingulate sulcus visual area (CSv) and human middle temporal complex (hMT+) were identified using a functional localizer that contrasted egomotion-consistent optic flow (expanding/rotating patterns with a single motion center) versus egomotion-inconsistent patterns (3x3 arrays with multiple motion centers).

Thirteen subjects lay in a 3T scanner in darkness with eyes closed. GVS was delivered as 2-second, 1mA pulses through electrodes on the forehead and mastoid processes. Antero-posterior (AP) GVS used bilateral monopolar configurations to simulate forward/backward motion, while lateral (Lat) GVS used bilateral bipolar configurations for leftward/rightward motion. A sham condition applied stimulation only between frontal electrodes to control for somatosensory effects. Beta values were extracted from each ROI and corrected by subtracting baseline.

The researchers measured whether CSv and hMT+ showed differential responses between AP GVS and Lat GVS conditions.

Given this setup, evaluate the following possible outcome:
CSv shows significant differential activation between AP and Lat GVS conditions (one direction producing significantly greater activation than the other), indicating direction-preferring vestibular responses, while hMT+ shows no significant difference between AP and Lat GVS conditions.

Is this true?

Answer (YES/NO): NO